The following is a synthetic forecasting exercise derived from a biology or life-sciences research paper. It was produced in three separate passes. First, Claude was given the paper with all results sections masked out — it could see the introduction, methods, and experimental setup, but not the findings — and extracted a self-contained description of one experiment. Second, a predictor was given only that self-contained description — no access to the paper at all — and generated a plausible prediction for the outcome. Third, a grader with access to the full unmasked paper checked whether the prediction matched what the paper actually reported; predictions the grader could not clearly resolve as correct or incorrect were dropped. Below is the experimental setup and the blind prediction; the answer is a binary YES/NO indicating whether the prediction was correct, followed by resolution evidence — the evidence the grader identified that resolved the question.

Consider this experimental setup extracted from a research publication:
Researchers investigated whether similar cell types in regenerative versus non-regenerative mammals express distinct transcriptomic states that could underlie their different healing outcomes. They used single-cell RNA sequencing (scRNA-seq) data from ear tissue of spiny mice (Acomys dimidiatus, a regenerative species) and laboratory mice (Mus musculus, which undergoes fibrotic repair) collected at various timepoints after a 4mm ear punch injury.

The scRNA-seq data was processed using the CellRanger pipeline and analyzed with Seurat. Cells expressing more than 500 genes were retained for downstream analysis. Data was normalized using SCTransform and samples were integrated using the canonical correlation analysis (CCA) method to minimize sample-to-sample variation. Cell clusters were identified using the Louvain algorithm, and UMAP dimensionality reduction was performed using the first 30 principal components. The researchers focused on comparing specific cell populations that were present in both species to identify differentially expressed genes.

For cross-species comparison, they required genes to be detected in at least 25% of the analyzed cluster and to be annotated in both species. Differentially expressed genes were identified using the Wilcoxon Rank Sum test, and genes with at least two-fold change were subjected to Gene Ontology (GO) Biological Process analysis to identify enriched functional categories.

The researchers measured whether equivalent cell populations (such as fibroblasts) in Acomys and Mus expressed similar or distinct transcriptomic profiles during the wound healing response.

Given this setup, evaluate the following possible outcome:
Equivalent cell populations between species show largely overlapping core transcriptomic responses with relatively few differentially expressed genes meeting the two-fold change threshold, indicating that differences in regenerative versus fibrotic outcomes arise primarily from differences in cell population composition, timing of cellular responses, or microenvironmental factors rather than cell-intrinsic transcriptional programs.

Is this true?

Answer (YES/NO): NO